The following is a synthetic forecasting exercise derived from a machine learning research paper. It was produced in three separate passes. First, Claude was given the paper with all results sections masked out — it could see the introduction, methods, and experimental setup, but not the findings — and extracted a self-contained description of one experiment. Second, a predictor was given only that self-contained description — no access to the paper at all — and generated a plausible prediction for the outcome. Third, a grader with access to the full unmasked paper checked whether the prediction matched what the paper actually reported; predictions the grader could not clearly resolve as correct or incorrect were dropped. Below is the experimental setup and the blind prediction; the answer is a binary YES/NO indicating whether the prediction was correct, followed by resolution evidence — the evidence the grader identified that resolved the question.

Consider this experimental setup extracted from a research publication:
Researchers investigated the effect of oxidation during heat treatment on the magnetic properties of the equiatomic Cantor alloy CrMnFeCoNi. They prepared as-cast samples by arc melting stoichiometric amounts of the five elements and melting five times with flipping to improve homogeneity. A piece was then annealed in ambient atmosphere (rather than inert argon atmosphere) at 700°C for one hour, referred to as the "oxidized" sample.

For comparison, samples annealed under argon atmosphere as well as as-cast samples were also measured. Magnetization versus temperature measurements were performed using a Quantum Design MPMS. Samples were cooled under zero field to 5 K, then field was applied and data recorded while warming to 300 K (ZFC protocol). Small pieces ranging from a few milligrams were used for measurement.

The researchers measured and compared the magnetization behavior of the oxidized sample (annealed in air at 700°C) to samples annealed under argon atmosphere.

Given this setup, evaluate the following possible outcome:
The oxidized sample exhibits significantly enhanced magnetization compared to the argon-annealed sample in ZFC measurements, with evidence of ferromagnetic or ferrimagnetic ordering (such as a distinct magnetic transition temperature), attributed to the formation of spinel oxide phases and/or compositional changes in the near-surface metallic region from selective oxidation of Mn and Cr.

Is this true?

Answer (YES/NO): NO